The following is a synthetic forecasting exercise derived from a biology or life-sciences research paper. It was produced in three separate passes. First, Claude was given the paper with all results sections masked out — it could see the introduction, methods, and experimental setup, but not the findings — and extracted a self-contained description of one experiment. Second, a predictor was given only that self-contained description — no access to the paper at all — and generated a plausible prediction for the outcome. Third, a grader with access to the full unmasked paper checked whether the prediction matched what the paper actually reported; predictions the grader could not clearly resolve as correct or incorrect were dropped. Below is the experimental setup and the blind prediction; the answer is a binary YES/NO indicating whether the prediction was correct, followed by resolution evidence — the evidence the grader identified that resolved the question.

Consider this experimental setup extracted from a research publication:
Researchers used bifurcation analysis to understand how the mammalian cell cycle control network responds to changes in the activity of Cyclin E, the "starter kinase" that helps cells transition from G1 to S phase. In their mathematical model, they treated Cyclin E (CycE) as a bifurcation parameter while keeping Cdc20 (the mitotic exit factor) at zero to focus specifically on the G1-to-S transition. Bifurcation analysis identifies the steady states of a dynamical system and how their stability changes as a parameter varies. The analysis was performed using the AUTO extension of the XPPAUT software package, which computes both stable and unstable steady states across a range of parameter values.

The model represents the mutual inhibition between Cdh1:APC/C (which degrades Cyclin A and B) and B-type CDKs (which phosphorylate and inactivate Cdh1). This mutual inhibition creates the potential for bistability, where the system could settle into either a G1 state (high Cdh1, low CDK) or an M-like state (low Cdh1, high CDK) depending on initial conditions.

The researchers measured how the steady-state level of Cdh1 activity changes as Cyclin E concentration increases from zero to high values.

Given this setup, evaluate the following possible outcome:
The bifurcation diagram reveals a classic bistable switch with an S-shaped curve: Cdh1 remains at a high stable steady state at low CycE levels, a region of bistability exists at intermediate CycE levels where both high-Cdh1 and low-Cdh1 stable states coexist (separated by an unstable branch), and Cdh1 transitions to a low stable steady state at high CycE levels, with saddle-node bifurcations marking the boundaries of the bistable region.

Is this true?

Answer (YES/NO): NO